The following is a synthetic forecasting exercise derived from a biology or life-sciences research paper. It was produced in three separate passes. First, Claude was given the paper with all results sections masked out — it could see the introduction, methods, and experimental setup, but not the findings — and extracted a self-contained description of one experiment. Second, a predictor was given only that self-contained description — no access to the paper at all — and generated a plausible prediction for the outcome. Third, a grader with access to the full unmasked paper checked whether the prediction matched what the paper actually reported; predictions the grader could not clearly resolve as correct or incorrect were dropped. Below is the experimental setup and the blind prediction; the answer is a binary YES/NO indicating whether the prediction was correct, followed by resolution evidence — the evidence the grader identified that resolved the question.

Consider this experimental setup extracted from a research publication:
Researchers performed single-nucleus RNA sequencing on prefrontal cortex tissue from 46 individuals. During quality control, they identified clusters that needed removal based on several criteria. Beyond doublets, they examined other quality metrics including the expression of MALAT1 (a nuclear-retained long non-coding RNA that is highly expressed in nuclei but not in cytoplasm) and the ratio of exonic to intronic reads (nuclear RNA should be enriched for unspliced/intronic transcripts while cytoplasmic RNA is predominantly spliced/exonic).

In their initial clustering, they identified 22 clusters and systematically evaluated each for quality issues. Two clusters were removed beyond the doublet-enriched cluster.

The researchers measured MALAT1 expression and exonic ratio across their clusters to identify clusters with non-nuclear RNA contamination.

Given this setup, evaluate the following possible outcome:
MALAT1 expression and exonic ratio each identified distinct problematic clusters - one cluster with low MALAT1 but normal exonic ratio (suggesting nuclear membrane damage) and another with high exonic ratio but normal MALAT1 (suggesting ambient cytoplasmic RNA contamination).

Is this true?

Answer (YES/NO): NO